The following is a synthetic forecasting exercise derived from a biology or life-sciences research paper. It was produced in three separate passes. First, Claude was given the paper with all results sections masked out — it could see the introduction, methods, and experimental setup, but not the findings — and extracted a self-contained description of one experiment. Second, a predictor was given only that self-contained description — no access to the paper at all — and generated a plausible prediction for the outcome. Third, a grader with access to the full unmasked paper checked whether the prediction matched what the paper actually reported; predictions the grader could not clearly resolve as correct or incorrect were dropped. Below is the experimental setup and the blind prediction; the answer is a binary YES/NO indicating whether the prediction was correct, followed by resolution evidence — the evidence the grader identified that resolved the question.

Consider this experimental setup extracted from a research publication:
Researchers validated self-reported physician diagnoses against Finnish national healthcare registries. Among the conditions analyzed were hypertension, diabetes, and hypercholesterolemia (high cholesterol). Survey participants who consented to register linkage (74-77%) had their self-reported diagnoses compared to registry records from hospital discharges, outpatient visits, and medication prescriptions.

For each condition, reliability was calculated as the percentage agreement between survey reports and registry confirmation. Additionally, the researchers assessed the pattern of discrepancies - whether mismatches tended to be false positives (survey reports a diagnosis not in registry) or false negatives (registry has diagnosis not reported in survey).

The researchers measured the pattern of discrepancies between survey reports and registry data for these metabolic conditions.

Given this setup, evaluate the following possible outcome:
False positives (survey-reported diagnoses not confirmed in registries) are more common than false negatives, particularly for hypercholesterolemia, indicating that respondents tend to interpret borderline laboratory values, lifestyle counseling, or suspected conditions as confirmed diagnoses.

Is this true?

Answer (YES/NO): YES